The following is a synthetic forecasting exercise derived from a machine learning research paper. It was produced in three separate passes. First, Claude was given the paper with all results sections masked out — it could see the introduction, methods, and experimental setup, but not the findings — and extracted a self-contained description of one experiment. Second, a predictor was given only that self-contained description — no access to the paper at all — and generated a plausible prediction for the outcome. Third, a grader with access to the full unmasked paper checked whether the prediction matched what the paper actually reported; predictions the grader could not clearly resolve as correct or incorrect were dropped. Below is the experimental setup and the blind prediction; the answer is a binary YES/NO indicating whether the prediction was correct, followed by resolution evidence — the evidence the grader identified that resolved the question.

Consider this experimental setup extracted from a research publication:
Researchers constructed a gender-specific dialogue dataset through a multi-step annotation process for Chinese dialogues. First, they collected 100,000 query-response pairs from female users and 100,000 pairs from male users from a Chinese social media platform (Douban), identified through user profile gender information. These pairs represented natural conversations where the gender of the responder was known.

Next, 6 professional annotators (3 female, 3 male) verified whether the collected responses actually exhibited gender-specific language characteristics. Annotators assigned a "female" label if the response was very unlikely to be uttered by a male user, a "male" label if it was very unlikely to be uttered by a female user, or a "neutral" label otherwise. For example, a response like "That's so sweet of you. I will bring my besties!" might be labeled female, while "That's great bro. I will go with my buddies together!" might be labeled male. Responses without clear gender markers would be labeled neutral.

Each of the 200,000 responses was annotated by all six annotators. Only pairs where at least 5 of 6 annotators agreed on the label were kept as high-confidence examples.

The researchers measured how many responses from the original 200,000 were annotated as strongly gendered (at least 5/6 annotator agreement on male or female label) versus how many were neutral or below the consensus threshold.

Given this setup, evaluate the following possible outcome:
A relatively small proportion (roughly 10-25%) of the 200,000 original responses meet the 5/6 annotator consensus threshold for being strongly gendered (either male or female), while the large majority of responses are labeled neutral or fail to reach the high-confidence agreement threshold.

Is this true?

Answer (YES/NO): NO